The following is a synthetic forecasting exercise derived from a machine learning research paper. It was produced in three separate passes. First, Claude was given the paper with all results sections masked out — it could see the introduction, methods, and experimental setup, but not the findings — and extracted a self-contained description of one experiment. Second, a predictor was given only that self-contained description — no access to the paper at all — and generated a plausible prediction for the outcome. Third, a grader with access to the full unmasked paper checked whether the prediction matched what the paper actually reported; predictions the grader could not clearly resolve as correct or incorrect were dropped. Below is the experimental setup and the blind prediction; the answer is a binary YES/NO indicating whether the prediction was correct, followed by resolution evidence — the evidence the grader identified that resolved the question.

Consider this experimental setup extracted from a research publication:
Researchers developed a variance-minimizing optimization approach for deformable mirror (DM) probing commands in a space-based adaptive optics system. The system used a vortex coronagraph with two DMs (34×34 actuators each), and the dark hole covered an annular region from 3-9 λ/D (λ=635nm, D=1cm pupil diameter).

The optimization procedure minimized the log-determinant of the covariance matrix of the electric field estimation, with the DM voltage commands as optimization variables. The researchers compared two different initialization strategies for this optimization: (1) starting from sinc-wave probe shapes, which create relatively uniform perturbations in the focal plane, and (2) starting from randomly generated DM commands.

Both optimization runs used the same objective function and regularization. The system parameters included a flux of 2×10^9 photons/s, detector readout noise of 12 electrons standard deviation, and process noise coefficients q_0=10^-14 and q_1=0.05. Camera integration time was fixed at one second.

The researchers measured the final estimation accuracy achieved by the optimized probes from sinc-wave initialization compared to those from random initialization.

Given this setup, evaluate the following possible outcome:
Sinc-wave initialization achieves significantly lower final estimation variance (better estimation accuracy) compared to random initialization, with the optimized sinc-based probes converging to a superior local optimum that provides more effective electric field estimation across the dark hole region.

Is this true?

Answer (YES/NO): YES